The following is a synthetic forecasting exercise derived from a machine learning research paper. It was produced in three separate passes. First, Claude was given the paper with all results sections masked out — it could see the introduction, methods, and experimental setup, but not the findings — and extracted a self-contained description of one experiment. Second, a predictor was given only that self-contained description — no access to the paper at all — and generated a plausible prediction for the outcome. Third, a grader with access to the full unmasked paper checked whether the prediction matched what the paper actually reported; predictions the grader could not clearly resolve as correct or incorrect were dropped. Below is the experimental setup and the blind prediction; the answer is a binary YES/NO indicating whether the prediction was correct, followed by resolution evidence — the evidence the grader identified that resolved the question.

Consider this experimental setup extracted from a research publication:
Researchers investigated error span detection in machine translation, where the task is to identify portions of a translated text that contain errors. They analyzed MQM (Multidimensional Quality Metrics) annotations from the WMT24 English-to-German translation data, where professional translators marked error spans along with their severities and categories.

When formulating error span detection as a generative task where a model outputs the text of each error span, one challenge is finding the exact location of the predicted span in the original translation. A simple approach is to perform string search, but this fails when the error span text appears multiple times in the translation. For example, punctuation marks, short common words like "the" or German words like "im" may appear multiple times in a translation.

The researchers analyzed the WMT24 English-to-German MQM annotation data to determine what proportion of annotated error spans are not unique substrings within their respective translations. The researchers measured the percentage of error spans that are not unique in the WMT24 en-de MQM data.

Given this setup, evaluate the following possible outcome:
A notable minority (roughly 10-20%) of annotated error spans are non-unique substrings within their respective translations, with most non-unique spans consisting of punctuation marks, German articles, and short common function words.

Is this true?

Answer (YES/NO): NO